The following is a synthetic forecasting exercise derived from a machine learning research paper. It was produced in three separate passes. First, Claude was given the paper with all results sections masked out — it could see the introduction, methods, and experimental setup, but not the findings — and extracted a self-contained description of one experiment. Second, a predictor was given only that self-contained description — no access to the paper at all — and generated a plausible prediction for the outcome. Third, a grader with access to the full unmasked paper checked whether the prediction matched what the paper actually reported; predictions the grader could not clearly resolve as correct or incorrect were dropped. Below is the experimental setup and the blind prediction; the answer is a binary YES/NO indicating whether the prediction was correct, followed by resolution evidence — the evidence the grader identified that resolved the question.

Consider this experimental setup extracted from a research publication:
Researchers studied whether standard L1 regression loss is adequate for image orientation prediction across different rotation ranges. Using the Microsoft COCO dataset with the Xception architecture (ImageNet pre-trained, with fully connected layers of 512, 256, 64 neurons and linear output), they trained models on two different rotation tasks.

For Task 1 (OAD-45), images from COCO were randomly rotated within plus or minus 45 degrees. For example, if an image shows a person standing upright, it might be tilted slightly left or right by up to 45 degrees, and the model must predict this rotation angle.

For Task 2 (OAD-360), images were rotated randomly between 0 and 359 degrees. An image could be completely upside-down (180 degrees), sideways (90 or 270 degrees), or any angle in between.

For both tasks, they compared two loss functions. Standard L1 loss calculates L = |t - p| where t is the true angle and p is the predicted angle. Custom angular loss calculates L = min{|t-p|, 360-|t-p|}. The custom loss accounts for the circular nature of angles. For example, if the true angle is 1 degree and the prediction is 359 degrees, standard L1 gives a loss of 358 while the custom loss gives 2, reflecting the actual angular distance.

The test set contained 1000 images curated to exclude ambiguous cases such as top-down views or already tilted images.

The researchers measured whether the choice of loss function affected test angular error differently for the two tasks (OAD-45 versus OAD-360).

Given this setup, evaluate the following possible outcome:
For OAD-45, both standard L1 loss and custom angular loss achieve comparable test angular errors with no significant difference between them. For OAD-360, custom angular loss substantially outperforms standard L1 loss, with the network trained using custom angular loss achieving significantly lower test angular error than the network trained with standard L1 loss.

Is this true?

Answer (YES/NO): YES